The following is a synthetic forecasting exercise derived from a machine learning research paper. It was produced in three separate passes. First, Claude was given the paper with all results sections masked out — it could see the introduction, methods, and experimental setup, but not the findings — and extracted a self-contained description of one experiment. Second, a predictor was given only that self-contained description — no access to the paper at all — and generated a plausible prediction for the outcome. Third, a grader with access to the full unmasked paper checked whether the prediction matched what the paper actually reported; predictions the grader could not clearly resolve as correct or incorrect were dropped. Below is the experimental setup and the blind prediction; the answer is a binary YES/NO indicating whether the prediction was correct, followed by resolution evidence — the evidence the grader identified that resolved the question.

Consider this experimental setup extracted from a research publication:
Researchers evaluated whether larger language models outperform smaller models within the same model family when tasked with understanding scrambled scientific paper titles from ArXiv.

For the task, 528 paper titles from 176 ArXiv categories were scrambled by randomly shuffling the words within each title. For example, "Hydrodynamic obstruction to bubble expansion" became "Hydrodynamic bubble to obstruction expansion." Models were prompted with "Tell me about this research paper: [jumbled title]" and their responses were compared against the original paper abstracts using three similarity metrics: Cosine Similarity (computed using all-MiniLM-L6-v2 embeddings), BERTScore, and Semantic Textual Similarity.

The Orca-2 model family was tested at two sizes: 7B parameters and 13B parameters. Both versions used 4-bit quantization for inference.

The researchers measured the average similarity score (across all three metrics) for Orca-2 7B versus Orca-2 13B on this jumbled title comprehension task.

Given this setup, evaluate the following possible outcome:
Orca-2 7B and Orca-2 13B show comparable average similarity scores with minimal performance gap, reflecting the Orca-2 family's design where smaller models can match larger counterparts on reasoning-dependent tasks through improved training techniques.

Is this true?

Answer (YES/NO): NO